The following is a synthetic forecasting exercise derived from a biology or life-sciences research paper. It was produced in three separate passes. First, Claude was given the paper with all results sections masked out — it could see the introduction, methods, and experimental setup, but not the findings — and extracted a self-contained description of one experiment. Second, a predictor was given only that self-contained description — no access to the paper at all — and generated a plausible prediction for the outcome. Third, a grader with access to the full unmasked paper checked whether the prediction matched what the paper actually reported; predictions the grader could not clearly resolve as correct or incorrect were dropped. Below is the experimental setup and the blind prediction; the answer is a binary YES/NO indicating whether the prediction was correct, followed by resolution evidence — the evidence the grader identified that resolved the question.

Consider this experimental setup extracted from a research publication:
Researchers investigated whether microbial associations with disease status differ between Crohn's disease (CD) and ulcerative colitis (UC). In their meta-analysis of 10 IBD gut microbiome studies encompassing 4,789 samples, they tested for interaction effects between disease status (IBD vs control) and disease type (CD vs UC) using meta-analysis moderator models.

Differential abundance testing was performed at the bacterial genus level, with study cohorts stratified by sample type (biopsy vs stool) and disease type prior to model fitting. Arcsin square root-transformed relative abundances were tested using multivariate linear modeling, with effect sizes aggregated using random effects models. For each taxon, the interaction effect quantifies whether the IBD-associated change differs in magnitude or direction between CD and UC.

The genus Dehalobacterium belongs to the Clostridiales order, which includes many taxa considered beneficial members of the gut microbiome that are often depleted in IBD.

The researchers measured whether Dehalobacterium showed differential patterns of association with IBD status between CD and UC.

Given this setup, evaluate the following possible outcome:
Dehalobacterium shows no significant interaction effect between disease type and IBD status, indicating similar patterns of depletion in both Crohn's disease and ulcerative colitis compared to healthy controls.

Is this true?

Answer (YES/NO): NO